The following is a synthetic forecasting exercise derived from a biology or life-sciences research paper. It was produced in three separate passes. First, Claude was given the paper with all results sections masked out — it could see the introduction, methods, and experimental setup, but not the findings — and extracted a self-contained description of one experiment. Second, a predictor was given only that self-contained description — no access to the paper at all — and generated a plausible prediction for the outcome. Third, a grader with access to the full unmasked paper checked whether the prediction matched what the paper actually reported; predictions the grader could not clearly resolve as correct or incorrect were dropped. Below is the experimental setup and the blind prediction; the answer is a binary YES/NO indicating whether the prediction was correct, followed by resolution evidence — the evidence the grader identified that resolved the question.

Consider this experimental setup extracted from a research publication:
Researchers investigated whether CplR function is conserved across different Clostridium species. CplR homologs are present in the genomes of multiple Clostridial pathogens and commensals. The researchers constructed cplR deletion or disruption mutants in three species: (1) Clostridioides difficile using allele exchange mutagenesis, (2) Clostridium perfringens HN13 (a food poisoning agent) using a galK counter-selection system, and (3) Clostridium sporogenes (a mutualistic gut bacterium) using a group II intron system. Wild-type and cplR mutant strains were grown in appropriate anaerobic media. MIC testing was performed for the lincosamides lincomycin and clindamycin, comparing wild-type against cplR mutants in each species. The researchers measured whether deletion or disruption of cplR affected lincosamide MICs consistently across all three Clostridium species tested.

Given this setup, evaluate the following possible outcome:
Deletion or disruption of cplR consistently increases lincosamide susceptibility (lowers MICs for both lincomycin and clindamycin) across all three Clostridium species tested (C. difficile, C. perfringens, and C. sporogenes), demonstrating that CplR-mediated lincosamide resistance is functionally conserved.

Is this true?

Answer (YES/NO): NO